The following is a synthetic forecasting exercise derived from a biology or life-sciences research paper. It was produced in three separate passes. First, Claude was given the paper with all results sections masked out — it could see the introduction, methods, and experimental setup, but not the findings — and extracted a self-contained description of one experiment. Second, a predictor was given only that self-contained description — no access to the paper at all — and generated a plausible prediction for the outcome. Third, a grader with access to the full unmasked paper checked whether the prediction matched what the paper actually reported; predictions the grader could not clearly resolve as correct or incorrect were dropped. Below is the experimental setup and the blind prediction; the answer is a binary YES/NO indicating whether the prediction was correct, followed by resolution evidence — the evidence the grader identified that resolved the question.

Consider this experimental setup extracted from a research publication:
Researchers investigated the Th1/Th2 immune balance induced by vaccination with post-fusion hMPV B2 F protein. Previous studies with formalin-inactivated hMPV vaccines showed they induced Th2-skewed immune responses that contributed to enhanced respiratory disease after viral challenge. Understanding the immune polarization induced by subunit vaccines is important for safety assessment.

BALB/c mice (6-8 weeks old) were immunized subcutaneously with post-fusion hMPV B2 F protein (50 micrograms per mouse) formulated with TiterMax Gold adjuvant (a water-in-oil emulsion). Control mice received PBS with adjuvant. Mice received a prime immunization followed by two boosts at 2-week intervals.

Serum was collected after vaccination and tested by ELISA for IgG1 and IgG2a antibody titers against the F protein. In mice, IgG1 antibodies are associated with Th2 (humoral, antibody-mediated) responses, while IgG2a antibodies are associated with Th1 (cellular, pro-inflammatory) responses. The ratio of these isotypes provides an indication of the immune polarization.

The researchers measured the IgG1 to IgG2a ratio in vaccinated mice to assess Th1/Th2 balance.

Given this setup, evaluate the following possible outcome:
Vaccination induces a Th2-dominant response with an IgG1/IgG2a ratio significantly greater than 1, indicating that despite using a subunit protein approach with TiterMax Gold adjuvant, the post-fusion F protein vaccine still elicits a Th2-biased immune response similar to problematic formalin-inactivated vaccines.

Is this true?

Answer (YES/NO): NO